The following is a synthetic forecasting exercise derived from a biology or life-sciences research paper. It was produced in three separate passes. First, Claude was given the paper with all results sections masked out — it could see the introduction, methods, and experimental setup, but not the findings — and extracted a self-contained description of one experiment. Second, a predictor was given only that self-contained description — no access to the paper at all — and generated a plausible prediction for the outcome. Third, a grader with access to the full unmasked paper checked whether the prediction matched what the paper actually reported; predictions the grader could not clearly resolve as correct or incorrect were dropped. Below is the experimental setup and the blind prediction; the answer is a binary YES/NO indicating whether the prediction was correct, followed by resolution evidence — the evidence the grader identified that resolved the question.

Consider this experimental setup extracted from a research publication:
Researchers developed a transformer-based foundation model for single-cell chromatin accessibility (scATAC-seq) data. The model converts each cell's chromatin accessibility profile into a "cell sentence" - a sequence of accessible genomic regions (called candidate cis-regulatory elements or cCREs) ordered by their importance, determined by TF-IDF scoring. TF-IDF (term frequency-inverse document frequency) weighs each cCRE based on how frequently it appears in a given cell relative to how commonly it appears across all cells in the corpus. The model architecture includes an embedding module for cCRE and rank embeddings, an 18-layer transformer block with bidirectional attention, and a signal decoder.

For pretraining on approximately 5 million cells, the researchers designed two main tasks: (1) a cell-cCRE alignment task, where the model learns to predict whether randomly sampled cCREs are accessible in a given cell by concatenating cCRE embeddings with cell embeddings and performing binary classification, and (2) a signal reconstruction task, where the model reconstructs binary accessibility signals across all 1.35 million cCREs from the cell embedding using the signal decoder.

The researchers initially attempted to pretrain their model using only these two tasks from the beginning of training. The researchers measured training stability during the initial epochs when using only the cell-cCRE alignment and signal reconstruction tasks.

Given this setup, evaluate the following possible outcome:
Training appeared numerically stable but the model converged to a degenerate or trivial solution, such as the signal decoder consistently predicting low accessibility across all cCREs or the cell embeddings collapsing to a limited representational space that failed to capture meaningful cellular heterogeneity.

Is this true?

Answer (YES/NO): NO